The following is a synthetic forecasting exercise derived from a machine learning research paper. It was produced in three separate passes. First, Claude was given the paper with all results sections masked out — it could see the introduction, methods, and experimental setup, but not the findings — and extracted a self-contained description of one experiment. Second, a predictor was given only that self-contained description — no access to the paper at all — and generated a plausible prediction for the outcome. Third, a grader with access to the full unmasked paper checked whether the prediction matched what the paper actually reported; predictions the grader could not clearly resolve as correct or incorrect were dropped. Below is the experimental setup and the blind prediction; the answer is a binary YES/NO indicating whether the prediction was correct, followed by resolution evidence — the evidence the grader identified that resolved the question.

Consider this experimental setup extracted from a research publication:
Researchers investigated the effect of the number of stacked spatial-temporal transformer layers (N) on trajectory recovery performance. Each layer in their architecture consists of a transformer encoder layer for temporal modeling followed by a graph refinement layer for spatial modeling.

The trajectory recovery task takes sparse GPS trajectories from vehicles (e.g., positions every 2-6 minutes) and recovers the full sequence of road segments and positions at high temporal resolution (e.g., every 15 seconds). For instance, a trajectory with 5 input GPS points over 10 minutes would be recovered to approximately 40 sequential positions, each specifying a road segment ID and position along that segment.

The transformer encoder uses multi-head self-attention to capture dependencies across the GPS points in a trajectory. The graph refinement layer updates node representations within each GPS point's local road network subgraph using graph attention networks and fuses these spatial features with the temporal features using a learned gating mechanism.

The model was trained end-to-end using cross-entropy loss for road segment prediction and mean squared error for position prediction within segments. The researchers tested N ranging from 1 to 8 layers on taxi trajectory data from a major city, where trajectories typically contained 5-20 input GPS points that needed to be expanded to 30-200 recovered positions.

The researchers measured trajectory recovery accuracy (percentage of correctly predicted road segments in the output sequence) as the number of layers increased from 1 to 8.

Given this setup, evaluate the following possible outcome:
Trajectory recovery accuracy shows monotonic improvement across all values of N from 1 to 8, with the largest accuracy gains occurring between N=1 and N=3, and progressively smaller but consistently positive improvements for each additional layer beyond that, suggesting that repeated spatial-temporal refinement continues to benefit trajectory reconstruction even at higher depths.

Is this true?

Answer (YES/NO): NO